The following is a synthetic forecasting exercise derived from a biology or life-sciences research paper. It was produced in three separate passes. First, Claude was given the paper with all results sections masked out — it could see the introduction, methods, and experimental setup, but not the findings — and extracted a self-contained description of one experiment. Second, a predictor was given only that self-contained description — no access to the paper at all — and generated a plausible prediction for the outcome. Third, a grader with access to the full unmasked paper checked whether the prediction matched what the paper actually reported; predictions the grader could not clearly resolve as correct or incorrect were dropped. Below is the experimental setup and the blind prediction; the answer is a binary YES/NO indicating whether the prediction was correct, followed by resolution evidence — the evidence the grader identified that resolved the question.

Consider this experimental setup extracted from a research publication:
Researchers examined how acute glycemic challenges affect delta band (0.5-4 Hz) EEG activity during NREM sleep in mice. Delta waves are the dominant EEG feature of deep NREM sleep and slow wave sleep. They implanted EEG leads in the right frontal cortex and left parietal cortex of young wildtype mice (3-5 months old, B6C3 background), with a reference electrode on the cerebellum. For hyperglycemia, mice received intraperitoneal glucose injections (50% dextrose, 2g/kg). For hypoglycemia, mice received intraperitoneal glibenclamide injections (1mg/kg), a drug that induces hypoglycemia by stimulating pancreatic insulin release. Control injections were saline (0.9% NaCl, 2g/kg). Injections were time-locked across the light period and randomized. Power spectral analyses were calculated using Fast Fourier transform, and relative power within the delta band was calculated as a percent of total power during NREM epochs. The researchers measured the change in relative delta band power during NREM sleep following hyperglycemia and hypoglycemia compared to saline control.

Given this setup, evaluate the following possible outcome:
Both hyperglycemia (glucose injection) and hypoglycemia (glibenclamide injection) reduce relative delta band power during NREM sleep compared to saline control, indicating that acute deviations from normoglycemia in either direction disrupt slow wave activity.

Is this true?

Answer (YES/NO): YES